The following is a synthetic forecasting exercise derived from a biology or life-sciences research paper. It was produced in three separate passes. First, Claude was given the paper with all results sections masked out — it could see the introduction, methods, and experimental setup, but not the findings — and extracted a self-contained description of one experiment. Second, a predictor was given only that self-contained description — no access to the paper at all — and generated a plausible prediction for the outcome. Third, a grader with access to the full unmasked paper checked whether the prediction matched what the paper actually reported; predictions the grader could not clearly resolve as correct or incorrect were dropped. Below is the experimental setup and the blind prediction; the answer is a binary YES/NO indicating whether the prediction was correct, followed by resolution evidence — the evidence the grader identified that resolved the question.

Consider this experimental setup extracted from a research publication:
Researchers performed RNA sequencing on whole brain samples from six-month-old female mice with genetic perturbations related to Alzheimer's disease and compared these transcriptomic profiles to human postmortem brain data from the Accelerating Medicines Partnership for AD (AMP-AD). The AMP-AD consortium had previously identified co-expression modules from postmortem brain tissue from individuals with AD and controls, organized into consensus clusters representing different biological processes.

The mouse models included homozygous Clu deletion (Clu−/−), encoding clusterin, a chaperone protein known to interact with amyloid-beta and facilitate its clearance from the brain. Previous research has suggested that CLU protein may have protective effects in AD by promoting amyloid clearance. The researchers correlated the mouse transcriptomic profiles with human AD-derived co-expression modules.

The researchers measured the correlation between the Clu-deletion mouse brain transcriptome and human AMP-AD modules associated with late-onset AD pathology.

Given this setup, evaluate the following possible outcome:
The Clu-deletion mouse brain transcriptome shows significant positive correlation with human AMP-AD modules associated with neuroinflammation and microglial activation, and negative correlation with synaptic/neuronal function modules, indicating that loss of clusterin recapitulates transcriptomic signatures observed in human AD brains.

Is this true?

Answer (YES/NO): NO